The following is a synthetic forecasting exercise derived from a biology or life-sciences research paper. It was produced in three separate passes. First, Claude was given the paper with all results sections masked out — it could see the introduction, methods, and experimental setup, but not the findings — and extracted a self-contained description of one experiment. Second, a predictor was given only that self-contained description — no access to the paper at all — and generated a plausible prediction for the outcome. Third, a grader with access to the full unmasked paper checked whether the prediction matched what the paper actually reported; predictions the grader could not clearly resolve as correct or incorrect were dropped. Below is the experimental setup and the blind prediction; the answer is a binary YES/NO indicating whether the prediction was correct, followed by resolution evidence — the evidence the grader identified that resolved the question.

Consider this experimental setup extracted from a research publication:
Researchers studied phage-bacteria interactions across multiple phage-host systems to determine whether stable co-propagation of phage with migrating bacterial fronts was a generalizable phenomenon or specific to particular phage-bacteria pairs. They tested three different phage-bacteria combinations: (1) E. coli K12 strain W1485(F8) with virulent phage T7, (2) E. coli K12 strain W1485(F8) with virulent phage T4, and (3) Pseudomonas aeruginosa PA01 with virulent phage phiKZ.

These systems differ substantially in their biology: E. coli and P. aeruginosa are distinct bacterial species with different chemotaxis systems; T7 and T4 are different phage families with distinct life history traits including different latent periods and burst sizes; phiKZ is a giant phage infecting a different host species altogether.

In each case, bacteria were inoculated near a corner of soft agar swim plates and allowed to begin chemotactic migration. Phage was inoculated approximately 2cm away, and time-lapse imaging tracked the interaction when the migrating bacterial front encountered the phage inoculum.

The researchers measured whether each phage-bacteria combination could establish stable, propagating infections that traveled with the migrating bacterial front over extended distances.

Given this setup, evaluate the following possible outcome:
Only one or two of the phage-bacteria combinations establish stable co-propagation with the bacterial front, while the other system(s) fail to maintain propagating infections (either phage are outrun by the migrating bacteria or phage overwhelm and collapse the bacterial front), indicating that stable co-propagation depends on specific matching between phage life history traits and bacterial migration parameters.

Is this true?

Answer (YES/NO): NO